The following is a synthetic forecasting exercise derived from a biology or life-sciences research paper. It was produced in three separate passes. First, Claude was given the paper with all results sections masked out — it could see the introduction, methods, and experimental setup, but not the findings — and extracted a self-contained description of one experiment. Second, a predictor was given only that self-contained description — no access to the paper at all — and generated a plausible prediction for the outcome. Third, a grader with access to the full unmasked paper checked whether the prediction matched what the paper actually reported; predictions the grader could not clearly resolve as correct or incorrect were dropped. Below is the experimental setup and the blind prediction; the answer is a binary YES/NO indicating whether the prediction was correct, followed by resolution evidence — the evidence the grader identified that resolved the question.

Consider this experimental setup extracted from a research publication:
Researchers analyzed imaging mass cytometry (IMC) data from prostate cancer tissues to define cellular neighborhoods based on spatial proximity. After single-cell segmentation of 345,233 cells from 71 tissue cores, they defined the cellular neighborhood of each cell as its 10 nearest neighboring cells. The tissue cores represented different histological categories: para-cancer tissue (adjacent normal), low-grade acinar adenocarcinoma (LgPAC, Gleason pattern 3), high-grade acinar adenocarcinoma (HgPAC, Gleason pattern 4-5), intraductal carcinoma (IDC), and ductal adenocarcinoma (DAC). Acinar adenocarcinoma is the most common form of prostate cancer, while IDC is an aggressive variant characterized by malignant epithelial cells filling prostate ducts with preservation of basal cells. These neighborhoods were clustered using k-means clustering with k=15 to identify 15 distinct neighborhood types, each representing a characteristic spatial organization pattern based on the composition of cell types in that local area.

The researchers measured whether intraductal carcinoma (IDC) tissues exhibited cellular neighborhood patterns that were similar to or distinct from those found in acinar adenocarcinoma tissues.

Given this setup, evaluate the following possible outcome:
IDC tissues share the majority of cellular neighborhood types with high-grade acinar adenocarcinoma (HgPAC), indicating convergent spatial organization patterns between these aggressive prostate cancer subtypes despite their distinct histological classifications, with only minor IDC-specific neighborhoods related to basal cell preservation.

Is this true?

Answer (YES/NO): NO